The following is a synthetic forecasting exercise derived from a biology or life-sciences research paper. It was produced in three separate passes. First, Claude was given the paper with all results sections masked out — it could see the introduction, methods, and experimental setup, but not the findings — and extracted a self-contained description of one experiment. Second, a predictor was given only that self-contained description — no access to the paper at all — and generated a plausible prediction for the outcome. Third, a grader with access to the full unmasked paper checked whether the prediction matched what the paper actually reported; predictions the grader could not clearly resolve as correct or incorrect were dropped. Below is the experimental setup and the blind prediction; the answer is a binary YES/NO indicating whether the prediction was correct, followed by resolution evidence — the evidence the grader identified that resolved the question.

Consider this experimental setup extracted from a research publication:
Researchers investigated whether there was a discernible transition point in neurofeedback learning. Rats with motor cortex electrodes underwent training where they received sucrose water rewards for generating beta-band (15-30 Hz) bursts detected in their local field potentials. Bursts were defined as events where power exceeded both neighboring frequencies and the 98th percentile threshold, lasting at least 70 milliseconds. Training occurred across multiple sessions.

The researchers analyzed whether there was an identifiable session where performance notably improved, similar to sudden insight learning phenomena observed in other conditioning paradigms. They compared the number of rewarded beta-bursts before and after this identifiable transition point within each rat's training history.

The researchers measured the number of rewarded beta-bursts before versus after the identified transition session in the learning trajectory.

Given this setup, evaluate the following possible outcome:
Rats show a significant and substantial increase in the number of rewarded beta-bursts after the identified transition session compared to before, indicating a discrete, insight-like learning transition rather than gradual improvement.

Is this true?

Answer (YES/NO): YES